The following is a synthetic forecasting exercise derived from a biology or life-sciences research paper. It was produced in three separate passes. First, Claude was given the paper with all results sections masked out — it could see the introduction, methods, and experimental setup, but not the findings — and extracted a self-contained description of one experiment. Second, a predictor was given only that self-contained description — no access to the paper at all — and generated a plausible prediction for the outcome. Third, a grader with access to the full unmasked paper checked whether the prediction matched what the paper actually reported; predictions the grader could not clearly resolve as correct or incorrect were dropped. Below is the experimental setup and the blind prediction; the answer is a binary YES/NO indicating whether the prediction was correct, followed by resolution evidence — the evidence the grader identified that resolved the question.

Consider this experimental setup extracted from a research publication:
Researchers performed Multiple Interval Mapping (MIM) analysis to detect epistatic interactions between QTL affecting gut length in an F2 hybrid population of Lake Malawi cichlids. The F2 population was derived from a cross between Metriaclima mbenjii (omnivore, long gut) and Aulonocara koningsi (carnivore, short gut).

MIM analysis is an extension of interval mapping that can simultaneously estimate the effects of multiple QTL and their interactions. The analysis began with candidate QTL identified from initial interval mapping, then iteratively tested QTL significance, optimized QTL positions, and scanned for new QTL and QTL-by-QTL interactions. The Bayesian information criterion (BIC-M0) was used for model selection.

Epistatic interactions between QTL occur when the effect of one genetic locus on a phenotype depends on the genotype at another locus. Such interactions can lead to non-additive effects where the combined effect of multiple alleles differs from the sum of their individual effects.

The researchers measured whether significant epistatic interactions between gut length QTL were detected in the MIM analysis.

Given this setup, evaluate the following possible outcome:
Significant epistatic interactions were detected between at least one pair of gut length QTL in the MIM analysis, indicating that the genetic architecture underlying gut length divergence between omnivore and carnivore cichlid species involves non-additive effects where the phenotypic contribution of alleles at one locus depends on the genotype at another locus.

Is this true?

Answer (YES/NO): YES